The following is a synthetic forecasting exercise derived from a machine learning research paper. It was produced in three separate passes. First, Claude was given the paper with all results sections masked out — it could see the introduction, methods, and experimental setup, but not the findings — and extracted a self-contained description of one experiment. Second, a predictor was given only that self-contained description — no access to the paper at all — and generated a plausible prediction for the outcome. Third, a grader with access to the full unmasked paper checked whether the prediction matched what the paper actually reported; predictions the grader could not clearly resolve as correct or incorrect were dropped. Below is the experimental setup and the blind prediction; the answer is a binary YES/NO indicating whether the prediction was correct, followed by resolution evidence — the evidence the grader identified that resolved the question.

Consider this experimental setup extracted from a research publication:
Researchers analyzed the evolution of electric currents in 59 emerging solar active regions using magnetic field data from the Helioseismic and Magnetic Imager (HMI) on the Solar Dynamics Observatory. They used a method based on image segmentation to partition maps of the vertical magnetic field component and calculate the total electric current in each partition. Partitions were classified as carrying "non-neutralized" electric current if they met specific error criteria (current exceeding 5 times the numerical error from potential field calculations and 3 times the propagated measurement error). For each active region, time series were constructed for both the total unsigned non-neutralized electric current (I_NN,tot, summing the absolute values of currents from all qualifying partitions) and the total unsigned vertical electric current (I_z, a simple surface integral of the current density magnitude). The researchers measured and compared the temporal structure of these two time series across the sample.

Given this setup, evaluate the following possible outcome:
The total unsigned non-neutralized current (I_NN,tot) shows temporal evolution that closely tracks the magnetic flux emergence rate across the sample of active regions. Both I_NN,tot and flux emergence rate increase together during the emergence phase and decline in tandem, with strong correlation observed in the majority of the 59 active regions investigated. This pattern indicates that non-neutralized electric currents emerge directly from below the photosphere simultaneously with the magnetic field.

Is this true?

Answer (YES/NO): NO